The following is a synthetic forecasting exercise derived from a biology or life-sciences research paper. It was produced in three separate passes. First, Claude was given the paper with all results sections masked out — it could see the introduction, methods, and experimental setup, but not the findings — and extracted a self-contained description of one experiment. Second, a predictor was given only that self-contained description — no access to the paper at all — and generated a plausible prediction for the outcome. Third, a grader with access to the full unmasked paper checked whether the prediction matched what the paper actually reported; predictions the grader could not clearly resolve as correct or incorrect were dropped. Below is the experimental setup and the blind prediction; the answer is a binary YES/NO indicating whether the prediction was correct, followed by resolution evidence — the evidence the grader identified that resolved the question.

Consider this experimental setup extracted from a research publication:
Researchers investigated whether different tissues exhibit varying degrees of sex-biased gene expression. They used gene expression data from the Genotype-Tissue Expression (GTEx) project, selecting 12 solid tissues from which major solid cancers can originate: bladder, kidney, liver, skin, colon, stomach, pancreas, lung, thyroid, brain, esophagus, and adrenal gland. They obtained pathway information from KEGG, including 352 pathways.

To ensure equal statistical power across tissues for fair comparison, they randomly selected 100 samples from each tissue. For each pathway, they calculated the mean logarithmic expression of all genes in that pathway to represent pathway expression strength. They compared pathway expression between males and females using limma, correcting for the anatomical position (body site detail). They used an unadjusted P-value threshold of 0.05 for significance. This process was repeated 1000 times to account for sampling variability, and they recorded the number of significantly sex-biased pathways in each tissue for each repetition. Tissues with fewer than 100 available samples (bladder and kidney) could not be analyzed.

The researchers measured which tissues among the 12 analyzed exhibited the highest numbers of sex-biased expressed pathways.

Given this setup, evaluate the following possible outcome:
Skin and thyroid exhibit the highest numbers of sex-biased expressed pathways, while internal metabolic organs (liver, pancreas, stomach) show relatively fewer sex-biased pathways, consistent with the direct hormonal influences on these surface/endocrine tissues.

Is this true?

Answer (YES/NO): NO